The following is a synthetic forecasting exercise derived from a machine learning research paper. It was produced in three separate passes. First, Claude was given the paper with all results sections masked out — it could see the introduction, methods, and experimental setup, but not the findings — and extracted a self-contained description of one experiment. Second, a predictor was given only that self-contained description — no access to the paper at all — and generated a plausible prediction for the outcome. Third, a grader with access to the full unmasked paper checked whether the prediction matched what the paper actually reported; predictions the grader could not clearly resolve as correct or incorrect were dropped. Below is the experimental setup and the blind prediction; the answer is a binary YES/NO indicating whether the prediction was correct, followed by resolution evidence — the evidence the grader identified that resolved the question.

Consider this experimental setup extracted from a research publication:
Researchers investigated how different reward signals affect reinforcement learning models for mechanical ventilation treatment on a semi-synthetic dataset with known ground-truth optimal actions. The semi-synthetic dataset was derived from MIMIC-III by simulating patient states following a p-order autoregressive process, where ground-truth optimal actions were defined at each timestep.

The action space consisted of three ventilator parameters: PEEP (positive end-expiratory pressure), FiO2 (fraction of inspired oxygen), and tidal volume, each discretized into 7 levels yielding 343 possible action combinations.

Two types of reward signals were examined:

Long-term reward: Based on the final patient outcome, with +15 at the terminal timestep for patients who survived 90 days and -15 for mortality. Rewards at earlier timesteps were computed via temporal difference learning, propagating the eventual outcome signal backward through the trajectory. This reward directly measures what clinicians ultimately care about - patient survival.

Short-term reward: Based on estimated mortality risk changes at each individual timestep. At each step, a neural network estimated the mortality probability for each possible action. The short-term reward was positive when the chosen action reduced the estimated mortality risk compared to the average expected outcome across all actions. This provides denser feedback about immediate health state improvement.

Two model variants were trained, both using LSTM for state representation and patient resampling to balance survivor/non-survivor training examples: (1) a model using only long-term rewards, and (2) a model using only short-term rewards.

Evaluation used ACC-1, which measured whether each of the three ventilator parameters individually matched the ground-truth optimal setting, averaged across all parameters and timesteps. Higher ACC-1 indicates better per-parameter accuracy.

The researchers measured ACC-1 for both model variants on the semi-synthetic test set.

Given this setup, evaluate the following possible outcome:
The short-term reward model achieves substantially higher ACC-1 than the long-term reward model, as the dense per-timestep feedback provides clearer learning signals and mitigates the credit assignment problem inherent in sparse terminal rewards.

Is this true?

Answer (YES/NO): NO